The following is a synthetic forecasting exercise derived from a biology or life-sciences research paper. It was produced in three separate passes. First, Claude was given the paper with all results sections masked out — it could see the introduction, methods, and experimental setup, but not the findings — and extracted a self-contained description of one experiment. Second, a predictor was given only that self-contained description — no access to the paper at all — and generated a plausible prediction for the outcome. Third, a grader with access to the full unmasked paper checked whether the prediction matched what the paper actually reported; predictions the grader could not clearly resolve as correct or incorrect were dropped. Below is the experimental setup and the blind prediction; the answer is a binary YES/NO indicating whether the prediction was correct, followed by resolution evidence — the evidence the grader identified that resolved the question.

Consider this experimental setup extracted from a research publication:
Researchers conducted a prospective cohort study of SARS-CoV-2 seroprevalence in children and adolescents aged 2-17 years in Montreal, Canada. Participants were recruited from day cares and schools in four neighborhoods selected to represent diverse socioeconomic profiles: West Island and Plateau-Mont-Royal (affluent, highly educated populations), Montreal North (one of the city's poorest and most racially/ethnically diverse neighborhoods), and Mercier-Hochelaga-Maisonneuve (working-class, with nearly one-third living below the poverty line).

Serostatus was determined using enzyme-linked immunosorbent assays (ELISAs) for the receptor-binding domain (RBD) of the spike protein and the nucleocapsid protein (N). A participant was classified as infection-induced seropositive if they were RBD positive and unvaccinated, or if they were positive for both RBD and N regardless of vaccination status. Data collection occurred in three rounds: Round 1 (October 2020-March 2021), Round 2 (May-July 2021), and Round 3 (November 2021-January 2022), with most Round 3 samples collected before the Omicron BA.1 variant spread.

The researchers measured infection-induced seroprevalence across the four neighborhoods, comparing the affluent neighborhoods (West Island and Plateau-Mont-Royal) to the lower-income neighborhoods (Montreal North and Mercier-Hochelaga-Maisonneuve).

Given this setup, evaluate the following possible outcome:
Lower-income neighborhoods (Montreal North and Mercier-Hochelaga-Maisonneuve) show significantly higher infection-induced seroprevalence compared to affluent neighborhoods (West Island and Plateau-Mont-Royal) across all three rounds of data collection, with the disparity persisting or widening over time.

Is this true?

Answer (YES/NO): NO